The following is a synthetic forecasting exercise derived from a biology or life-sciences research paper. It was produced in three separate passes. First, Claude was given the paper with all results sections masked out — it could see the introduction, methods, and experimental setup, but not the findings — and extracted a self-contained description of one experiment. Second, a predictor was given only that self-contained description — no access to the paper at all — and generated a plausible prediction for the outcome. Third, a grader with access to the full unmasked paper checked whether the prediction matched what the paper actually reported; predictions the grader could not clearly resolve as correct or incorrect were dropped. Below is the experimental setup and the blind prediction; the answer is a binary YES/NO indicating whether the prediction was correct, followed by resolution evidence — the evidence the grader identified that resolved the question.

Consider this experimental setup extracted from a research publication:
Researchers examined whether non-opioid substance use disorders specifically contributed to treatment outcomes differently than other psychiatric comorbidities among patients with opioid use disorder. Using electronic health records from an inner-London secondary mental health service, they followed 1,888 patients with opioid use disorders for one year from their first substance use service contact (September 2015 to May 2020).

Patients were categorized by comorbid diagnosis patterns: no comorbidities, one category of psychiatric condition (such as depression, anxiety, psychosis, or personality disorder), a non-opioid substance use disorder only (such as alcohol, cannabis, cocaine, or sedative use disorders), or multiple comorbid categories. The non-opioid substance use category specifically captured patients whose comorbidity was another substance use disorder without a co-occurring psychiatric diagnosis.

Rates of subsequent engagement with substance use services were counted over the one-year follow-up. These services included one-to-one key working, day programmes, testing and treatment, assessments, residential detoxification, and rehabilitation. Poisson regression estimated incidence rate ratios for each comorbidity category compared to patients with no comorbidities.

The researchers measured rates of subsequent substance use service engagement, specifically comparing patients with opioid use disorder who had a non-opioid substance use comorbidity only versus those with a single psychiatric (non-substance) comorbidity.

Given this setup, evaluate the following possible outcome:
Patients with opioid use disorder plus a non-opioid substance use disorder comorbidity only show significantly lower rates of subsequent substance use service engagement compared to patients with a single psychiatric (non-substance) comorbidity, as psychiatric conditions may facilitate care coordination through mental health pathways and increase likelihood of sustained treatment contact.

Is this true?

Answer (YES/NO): NO